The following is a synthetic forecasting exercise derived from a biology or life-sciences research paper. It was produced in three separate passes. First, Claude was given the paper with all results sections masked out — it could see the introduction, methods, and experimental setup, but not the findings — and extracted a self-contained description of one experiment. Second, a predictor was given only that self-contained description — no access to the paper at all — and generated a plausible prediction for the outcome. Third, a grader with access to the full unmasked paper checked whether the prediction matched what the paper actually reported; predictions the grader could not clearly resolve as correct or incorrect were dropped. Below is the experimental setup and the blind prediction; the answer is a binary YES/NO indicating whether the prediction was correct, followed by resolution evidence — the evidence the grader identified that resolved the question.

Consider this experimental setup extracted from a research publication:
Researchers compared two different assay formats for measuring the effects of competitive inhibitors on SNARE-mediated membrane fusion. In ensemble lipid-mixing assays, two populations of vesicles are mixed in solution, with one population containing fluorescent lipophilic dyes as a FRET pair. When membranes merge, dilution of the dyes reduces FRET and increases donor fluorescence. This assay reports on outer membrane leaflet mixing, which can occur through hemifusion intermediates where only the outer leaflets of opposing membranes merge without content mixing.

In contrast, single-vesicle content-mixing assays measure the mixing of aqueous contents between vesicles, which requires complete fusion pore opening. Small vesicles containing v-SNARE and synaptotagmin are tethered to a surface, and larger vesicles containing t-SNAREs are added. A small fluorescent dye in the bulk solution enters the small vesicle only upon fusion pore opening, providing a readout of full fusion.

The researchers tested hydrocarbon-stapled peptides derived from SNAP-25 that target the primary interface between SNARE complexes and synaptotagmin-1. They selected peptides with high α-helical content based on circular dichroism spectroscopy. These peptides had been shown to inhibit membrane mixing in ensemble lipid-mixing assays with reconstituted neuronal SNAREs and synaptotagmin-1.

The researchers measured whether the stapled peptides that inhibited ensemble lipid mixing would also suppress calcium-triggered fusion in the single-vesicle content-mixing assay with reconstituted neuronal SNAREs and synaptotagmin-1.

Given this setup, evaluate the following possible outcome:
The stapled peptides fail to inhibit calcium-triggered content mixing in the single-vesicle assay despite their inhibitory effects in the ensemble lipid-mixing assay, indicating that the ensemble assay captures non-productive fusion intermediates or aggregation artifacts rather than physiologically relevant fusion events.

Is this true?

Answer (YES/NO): NO